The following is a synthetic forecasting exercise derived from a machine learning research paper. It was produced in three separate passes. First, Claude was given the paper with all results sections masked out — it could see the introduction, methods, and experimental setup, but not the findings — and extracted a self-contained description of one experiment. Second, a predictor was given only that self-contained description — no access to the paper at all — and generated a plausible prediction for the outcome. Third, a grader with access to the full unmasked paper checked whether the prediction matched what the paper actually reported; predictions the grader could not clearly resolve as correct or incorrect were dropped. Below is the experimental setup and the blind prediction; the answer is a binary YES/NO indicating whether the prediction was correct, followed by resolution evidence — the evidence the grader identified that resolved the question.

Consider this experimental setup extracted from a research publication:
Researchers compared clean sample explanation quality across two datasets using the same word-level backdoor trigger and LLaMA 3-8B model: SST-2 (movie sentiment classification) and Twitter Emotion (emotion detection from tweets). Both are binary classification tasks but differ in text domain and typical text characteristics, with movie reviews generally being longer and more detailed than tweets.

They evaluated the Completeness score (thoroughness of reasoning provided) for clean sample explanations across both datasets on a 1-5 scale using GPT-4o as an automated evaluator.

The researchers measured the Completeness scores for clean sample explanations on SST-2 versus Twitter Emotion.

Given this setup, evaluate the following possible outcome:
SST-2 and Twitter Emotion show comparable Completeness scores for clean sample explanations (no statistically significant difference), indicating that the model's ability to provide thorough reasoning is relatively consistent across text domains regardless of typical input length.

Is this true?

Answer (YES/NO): NO